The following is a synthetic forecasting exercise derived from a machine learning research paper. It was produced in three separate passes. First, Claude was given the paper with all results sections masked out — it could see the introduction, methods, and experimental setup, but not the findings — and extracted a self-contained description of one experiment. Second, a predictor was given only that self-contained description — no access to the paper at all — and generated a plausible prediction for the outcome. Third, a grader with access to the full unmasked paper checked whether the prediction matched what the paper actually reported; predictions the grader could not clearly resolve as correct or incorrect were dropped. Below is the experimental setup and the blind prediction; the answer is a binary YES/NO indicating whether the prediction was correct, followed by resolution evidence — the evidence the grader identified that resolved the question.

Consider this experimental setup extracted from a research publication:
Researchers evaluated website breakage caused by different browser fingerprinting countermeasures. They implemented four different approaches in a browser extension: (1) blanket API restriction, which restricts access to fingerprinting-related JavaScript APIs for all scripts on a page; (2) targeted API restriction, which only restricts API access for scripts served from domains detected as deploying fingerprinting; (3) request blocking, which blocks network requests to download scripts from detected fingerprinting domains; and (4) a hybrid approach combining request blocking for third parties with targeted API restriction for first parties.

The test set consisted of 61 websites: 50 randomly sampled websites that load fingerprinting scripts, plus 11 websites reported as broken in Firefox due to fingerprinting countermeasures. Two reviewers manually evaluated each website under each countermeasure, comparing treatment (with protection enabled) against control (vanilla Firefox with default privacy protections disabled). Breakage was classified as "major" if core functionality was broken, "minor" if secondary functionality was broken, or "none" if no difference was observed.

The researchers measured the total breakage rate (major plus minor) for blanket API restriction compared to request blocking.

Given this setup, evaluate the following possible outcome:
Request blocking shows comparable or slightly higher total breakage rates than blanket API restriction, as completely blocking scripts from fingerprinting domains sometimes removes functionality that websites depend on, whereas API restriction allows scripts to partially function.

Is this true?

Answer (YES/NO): NO